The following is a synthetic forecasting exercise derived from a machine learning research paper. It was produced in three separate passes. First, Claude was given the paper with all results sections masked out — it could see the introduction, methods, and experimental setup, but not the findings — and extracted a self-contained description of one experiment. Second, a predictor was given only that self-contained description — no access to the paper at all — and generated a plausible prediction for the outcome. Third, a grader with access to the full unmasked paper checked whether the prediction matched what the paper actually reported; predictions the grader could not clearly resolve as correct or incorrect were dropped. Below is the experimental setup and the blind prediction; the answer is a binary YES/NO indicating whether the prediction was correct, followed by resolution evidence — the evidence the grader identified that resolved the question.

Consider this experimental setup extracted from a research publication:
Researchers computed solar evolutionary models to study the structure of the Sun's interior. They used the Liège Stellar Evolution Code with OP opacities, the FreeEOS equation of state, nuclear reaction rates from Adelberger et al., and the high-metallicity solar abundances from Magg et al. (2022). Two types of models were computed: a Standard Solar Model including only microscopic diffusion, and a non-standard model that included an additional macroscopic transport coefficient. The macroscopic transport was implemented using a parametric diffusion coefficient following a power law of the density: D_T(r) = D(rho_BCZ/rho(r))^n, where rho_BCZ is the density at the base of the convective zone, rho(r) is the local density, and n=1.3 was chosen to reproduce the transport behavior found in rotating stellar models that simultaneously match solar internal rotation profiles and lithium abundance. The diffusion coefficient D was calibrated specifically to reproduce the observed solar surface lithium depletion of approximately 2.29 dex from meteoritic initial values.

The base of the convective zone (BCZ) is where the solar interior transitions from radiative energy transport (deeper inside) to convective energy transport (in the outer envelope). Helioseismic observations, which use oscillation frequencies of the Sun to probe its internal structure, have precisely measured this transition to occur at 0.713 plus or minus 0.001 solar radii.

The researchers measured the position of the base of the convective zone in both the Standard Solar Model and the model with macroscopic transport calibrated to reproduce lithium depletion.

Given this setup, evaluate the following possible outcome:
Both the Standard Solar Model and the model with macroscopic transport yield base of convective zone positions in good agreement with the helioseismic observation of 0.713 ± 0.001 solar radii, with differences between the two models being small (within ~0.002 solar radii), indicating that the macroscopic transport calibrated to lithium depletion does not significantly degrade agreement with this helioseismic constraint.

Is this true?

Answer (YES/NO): NO